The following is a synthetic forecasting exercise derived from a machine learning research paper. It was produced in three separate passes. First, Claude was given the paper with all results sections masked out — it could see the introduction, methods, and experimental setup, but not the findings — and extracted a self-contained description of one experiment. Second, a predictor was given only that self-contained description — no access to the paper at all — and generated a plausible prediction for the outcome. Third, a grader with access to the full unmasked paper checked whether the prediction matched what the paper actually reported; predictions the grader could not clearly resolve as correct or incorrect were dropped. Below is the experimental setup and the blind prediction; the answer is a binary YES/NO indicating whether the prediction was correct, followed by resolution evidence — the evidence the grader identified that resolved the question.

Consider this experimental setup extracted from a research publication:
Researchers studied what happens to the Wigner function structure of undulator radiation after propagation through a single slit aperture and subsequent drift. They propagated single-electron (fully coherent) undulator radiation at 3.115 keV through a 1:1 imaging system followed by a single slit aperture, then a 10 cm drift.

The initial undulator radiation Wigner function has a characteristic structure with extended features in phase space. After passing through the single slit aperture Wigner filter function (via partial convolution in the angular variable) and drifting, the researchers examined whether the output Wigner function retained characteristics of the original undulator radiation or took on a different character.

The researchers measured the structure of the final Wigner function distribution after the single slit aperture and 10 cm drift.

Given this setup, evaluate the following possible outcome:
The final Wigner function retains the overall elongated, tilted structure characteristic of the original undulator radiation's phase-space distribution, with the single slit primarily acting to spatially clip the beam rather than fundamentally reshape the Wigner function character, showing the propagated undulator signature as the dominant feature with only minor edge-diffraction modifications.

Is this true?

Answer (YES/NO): NO